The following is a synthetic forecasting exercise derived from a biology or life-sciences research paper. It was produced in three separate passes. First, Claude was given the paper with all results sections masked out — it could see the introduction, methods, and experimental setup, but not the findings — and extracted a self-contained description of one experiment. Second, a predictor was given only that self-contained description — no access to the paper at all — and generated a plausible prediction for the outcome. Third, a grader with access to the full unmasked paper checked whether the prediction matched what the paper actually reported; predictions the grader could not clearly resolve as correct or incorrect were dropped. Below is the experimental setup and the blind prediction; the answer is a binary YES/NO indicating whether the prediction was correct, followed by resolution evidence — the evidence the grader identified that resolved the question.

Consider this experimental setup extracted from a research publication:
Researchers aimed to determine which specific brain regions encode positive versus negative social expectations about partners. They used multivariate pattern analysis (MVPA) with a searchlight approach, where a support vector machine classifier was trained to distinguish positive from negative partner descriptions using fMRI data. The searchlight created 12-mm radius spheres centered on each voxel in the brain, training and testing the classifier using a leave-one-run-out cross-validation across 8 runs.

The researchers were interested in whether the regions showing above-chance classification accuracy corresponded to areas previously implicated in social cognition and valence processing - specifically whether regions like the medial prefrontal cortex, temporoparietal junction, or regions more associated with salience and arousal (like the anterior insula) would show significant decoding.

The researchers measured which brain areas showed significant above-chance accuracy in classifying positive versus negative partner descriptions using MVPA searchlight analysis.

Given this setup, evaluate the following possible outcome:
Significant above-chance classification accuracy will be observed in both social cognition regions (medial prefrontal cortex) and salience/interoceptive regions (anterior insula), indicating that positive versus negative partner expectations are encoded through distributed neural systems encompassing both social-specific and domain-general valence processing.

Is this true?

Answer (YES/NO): YES